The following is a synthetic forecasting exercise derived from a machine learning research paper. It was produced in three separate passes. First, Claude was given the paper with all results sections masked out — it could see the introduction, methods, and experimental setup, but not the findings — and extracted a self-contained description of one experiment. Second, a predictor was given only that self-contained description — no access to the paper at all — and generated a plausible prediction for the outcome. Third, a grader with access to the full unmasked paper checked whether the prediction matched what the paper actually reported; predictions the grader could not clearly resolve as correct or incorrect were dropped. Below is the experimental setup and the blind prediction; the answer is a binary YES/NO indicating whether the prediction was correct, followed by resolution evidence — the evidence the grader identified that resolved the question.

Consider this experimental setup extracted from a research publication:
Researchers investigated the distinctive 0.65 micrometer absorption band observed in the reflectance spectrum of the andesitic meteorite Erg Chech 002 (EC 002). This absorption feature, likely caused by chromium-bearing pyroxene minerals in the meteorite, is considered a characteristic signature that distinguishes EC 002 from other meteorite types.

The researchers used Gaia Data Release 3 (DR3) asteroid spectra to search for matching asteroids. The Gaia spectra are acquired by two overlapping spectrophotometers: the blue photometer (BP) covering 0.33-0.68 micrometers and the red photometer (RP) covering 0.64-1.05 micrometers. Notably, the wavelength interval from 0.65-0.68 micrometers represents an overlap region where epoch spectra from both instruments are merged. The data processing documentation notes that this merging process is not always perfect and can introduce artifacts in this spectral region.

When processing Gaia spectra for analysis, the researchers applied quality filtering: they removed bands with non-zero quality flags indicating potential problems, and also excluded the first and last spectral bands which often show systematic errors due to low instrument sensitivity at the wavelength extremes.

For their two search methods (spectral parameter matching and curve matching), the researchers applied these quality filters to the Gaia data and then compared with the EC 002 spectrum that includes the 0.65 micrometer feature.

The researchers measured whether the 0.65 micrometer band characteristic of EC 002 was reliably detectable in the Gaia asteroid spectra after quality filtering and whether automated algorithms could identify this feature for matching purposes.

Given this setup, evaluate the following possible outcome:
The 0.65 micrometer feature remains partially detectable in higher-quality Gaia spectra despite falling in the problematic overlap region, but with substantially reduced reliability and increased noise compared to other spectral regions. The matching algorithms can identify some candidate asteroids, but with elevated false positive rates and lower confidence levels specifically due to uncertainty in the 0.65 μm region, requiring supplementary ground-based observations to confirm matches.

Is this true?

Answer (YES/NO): NO